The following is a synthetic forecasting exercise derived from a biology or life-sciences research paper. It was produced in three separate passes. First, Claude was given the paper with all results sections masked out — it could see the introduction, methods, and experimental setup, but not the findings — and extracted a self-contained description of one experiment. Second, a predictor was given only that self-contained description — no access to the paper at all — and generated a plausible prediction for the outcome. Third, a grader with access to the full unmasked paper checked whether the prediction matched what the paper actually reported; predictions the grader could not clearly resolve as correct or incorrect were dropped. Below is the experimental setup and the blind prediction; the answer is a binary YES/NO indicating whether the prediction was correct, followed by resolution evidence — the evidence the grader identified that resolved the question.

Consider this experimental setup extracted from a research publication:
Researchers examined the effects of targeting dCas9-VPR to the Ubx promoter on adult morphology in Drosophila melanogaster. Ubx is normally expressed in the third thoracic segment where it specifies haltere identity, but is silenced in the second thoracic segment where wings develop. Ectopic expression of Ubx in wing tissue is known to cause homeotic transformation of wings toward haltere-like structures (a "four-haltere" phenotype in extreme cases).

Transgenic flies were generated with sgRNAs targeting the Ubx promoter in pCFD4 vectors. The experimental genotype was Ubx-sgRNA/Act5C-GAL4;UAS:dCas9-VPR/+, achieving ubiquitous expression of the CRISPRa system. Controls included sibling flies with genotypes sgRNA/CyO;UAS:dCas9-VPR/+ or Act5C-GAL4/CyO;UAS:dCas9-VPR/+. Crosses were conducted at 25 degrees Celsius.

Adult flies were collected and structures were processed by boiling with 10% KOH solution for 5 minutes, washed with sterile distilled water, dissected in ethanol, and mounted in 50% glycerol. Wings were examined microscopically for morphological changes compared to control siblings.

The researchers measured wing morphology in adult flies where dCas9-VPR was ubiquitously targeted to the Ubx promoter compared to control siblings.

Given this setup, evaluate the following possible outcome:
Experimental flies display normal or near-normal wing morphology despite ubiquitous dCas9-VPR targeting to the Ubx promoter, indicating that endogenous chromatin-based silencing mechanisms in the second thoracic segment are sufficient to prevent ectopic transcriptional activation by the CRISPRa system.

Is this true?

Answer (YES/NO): NO